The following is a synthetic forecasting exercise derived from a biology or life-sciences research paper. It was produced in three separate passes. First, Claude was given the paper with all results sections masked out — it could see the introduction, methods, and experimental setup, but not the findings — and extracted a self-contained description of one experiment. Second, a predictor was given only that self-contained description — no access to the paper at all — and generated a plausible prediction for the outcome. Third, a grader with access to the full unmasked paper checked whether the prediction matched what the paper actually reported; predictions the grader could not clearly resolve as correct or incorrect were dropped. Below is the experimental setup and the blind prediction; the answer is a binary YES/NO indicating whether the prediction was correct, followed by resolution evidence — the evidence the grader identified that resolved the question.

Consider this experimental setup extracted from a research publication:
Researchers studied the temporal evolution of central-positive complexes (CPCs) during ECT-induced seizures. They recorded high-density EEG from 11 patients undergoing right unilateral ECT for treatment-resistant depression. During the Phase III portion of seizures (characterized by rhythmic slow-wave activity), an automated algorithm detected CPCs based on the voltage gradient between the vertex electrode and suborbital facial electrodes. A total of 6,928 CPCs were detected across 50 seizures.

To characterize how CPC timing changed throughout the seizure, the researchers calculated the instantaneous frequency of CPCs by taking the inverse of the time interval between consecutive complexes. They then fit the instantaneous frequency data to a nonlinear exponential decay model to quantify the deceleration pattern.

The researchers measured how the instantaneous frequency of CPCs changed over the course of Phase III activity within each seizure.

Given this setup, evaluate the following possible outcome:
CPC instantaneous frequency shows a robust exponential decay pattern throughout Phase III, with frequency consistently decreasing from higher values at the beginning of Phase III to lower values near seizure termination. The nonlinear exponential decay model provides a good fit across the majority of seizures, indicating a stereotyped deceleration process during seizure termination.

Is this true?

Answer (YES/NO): YES